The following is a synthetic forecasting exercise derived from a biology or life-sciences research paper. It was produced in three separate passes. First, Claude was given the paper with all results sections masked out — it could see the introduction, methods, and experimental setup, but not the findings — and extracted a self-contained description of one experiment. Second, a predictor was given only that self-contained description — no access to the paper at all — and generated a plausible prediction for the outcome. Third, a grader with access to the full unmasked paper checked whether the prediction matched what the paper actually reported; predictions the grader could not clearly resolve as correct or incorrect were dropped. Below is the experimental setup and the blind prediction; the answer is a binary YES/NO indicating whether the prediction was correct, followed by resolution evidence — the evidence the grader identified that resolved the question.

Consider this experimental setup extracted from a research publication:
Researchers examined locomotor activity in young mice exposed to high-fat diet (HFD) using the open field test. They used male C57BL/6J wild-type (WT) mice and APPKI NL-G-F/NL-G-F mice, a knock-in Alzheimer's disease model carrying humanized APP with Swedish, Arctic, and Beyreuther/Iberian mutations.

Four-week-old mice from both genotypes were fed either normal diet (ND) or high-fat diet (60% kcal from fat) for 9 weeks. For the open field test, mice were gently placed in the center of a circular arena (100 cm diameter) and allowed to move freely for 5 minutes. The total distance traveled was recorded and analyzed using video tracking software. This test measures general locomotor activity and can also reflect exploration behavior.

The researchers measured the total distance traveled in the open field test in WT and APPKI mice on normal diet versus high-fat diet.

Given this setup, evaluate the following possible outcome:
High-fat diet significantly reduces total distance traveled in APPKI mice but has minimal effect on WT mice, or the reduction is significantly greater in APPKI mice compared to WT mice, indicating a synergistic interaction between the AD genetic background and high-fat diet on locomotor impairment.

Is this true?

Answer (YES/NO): NO